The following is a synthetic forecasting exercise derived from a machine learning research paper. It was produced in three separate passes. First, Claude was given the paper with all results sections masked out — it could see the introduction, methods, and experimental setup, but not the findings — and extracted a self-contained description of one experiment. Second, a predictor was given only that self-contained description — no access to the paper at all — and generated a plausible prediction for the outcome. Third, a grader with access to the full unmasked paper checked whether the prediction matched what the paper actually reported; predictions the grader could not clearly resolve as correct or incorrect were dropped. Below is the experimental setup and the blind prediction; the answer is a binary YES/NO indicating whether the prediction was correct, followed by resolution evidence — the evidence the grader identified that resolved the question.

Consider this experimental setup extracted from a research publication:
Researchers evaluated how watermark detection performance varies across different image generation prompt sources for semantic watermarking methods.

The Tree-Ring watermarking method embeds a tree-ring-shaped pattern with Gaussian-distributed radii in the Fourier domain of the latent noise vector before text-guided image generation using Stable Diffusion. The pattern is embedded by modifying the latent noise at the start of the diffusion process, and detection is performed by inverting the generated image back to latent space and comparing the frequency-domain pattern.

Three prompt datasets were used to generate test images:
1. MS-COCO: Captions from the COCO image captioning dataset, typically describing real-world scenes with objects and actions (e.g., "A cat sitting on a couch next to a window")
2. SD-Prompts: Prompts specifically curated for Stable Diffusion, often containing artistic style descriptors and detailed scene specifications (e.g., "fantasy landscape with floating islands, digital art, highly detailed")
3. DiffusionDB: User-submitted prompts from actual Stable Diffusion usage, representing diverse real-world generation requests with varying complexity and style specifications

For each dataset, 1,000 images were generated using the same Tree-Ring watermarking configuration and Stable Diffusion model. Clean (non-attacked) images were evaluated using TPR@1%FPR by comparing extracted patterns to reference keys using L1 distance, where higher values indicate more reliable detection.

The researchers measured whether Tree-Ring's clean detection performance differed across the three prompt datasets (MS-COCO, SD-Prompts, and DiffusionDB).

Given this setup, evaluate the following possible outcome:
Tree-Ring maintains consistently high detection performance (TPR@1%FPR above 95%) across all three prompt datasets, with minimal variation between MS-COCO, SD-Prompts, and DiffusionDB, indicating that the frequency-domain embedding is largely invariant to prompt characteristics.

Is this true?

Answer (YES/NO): NO